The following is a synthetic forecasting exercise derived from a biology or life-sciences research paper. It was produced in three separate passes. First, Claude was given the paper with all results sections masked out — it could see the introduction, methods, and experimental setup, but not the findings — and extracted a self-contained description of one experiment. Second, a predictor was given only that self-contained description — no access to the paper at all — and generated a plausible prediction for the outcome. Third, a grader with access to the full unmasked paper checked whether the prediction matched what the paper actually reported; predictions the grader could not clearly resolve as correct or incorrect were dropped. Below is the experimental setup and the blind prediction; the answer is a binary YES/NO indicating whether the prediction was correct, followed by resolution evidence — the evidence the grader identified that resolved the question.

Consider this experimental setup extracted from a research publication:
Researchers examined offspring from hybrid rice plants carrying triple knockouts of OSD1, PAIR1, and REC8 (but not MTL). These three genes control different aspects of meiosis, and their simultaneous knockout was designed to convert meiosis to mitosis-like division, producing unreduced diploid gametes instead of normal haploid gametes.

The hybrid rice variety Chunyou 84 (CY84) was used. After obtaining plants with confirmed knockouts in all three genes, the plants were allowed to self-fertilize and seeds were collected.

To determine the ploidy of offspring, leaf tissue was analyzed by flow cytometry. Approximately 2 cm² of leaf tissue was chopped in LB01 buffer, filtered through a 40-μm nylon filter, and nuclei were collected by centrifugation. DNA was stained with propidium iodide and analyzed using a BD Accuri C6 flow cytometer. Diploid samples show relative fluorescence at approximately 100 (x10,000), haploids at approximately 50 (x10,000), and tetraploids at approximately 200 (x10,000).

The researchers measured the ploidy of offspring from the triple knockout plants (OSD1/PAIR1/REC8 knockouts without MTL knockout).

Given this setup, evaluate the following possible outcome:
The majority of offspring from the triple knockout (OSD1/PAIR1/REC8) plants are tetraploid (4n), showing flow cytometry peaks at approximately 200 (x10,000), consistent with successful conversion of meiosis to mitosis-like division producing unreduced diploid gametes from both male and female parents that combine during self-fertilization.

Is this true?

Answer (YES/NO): YES